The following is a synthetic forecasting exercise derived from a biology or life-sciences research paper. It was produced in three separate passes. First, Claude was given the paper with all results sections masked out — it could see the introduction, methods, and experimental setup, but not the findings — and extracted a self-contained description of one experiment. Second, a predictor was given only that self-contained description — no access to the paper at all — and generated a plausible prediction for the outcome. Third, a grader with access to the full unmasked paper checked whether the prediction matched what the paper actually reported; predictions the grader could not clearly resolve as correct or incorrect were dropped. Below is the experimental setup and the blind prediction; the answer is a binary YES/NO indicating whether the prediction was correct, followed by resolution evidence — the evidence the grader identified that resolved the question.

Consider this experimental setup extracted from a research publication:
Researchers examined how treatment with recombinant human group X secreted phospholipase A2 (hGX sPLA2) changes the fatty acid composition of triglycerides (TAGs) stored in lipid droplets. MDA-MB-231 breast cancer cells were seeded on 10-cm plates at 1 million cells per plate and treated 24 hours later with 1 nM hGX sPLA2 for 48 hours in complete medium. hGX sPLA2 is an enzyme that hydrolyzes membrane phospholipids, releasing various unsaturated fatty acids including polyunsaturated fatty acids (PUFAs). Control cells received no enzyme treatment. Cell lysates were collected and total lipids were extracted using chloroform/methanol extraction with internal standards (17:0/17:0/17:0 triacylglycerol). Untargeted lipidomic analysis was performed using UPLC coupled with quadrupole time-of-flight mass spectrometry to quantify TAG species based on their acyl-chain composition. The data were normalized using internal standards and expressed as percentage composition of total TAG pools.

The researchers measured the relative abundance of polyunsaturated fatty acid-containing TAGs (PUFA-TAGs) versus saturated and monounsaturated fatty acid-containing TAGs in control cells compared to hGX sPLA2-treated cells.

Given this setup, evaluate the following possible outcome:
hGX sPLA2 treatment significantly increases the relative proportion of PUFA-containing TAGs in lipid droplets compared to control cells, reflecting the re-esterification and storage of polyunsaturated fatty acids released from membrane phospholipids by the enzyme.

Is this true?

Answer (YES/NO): YES